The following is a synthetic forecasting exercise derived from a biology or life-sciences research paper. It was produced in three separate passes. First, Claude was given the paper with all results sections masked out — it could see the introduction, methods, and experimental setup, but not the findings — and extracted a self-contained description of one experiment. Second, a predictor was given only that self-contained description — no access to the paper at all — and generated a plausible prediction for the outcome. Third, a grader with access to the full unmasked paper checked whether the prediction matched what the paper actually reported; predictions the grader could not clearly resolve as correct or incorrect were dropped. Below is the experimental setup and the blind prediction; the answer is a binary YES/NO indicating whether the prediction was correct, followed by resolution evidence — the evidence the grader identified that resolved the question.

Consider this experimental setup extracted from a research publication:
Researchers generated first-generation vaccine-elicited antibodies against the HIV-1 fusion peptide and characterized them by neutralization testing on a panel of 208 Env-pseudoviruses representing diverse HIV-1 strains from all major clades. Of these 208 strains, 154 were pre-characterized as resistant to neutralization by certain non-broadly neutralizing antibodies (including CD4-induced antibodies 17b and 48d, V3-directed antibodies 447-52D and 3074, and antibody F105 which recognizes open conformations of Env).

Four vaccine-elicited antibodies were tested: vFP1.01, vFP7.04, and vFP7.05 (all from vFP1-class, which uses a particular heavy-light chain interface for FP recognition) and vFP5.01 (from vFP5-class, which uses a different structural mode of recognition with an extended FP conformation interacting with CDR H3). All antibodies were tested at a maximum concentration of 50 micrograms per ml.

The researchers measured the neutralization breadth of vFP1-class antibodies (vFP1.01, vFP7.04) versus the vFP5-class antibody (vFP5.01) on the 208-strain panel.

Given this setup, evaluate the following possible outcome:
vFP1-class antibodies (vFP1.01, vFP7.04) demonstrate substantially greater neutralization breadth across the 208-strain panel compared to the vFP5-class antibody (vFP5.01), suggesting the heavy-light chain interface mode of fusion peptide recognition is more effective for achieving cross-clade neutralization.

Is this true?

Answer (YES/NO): YES